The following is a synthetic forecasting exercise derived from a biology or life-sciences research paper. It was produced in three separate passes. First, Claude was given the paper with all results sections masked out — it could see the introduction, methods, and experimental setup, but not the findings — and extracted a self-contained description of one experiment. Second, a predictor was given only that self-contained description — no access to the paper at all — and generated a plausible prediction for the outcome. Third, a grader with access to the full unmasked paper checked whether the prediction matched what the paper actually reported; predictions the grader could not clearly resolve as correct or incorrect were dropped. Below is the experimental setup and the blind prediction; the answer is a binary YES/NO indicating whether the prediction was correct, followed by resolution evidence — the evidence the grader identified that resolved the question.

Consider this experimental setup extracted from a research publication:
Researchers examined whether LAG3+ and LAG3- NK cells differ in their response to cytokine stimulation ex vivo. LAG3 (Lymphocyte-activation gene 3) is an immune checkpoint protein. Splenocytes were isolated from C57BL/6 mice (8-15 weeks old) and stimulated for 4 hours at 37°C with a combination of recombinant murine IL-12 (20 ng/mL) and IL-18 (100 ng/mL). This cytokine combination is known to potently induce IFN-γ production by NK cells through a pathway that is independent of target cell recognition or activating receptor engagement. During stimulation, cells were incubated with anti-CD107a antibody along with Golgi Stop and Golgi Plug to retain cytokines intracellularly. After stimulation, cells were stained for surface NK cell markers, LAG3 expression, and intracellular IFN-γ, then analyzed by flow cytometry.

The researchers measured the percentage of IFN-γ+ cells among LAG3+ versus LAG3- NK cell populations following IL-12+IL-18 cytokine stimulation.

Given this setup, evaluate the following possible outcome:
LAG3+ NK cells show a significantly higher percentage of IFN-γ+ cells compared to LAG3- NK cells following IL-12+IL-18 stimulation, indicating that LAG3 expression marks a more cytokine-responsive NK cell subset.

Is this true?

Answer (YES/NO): NO